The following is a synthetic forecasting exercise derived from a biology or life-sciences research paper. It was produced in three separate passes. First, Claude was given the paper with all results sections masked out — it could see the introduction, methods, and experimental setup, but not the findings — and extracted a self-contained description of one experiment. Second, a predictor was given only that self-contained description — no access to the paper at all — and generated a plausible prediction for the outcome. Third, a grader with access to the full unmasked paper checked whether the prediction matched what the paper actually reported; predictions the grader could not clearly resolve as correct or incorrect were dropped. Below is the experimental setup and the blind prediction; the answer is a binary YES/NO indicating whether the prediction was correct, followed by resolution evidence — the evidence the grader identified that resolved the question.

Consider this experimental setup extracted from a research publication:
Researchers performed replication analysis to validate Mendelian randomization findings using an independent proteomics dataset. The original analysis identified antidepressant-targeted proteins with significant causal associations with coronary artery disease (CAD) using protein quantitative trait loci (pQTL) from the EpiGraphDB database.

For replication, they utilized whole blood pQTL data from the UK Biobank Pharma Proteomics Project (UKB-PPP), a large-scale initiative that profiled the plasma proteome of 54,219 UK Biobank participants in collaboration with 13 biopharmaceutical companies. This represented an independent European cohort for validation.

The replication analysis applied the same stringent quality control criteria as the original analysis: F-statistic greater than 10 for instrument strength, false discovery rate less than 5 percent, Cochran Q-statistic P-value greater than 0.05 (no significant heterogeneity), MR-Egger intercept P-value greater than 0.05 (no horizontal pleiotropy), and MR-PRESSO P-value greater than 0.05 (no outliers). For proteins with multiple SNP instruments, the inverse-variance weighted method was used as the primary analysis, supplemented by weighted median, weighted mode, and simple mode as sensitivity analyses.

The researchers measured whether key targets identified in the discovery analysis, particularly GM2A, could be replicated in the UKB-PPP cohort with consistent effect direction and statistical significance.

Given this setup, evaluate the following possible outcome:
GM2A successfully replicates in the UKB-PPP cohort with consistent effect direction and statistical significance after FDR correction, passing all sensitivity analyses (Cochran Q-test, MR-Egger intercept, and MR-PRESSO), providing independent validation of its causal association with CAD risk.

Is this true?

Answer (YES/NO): NO